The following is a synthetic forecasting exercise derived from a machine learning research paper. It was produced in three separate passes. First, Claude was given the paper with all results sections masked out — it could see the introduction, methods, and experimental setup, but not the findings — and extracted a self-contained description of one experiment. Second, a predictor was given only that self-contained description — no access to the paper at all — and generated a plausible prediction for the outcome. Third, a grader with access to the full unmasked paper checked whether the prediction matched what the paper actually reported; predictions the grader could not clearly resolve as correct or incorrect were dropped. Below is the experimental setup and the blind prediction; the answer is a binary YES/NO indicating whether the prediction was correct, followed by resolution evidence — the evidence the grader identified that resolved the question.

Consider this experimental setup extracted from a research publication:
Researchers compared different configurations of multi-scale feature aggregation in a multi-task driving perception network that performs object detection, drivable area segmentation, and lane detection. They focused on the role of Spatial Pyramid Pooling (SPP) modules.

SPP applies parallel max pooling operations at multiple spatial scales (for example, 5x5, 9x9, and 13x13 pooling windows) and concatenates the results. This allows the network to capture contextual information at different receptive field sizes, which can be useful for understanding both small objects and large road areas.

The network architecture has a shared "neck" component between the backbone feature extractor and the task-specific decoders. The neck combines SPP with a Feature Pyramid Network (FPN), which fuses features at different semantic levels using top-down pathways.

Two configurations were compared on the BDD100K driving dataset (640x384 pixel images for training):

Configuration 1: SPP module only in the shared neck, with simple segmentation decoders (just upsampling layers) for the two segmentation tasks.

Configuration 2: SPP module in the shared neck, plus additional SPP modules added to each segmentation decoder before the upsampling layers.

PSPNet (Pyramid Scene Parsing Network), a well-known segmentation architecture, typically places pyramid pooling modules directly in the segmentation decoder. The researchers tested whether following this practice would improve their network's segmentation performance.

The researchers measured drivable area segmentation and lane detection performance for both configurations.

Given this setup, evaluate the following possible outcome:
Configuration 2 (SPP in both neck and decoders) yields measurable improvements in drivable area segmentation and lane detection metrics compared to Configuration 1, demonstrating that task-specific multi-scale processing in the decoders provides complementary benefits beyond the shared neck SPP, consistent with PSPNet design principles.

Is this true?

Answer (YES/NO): NO